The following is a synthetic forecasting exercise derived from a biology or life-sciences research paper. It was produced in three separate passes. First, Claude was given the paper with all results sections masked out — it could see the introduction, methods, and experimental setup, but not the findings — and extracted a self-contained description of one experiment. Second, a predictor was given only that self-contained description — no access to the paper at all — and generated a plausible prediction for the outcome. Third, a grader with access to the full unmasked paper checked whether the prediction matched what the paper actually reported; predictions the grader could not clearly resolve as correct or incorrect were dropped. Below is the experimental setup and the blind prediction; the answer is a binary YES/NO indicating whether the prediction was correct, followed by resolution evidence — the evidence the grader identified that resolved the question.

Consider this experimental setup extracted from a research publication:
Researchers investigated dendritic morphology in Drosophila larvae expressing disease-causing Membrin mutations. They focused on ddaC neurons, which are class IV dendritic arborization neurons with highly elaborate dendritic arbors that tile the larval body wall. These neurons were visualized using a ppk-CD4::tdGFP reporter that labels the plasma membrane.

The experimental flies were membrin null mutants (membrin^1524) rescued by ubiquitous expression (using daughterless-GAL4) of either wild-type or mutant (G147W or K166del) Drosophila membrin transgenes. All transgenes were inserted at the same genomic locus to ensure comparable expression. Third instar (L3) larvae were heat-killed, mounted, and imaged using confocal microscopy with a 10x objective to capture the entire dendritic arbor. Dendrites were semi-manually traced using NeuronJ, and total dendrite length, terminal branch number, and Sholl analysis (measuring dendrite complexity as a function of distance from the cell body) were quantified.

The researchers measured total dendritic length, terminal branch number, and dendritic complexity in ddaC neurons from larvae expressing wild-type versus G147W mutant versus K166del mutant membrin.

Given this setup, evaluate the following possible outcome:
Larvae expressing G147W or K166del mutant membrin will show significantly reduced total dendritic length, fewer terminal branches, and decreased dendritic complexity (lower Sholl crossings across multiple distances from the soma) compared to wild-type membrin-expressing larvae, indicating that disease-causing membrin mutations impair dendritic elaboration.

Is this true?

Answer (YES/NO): YES